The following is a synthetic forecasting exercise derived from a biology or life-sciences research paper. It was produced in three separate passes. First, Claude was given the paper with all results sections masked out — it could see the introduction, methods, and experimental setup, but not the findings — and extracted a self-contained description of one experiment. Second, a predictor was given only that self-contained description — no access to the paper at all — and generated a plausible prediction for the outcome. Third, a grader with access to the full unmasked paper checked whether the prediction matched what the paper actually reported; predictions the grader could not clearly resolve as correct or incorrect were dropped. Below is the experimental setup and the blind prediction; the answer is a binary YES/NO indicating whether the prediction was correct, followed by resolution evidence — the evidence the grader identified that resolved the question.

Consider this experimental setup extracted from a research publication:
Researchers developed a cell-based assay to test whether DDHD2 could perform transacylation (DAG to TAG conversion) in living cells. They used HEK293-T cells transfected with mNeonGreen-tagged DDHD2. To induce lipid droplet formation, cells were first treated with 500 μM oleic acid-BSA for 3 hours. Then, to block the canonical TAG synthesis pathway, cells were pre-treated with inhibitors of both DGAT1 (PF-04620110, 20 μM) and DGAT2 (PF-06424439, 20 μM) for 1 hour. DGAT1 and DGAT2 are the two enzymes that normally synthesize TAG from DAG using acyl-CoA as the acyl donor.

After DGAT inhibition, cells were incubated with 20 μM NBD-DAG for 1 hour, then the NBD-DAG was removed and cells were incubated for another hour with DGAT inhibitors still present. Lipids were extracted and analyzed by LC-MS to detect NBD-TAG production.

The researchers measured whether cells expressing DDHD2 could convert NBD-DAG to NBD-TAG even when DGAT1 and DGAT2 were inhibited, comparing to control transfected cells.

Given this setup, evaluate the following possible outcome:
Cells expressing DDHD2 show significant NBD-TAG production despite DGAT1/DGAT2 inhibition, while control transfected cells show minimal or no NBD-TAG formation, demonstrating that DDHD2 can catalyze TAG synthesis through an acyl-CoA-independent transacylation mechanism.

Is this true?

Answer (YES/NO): YES